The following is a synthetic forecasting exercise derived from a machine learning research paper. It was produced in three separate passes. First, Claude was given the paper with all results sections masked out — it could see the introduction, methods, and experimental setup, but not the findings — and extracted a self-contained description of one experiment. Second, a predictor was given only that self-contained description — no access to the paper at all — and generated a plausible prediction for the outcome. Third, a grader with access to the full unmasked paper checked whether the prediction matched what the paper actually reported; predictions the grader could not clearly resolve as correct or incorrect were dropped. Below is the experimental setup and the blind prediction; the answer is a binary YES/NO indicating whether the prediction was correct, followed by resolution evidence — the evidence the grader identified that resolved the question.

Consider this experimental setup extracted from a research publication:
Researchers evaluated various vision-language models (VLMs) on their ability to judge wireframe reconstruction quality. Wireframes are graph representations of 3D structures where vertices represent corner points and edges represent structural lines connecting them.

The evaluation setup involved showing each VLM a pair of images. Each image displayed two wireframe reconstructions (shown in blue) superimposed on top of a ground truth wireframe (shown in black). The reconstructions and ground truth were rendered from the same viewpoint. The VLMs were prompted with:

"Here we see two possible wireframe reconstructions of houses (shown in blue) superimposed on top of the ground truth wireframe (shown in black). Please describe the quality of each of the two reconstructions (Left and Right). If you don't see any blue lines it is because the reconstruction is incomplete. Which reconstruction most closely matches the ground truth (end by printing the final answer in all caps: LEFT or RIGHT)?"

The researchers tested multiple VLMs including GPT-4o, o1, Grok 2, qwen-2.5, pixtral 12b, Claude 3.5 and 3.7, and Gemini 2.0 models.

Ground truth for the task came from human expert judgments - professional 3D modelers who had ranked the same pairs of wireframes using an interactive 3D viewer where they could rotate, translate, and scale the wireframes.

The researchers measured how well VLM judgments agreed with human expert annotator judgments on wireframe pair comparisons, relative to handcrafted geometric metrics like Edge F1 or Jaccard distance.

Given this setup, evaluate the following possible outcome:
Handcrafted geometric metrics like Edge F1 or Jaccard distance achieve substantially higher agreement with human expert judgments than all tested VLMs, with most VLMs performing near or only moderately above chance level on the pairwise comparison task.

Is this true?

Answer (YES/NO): YES